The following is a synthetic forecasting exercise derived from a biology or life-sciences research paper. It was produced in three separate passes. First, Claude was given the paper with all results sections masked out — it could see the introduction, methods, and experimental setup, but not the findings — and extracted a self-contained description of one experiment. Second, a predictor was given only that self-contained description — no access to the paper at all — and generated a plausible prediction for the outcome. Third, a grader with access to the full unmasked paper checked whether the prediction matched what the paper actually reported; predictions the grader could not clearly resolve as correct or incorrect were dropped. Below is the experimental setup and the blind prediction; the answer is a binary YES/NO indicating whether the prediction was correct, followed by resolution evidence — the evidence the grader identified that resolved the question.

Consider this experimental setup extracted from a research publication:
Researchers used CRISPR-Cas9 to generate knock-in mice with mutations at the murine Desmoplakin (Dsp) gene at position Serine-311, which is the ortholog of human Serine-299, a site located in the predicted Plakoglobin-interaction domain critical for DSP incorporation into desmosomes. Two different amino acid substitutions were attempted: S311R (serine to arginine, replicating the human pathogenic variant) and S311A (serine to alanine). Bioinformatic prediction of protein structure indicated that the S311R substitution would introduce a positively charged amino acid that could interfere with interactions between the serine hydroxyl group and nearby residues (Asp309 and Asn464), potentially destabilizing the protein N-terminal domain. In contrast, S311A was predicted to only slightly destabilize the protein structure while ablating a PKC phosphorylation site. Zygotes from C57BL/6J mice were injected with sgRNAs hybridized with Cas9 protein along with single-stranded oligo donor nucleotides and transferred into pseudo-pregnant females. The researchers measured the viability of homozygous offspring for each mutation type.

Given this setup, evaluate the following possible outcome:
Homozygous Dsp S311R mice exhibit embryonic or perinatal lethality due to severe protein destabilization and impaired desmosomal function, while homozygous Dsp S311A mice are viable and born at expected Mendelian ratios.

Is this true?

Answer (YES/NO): YES